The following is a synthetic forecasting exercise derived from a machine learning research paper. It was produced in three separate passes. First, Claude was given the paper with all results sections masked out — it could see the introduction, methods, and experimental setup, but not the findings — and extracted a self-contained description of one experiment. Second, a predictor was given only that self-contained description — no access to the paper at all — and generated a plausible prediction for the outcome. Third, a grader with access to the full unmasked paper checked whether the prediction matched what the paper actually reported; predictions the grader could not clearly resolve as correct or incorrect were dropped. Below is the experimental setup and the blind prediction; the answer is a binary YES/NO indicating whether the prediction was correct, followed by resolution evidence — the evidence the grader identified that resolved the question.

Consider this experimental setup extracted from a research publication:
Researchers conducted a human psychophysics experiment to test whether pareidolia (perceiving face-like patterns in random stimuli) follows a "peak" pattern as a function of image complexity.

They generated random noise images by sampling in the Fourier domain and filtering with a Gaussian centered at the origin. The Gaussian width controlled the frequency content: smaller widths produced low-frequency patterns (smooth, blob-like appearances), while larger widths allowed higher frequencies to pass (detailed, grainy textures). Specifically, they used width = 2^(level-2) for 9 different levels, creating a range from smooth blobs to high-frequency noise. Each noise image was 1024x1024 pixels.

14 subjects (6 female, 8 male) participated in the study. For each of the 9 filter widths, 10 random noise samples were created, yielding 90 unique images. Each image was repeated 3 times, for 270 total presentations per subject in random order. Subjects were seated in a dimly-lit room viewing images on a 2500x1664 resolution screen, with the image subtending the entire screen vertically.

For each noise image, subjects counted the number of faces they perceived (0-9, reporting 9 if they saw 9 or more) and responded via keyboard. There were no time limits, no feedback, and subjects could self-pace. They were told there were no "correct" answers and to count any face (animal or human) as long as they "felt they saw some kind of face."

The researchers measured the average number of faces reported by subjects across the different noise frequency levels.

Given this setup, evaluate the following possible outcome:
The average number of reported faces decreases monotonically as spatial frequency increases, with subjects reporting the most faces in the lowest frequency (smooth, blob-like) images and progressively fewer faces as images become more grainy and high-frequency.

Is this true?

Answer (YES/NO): NO